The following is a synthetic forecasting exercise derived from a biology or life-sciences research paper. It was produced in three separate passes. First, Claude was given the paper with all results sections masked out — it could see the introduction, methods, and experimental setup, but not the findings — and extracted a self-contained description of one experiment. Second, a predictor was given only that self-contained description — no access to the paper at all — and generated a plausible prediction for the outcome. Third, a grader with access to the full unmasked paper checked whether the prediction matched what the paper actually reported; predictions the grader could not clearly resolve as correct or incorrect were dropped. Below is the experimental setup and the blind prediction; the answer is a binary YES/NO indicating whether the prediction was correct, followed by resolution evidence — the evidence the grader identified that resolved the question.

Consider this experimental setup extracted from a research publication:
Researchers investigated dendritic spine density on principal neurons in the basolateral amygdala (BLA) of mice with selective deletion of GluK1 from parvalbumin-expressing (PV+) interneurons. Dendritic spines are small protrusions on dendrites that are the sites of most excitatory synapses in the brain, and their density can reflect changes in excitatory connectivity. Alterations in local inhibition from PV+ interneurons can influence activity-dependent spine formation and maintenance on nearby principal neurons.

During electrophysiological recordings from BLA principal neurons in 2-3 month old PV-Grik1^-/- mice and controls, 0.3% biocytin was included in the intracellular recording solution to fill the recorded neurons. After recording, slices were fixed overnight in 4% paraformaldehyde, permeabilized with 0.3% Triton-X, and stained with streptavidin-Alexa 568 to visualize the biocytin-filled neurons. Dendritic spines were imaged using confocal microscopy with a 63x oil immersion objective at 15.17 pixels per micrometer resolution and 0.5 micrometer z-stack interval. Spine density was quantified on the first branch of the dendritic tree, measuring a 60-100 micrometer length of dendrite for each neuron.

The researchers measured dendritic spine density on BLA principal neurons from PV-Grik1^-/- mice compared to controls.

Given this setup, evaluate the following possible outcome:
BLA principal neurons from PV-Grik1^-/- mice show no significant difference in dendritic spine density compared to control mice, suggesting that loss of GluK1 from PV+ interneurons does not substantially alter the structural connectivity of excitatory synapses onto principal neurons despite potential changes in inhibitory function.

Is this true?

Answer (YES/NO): NO